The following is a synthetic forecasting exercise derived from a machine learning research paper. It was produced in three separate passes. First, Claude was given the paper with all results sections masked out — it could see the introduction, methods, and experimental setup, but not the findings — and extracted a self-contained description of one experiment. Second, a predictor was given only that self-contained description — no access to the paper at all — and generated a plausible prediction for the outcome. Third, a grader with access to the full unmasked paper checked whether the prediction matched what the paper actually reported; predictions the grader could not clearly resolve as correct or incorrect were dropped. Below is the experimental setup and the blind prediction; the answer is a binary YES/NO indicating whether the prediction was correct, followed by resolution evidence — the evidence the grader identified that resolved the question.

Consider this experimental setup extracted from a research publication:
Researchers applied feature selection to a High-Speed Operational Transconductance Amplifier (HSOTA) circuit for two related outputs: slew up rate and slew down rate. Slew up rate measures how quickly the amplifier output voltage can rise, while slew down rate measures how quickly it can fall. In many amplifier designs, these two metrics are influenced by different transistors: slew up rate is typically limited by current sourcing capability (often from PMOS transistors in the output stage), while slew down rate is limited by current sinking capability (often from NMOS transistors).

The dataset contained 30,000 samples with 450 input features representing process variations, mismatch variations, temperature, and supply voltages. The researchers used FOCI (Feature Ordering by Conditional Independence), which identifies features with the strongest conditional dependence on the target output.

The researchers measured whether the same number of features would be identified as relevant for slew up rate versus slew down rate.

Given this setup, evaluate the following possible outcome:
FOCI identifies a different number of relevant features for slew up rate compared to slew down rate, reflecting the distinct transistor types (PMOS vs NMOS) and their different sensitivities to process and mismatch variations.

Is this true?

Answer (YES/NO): NO